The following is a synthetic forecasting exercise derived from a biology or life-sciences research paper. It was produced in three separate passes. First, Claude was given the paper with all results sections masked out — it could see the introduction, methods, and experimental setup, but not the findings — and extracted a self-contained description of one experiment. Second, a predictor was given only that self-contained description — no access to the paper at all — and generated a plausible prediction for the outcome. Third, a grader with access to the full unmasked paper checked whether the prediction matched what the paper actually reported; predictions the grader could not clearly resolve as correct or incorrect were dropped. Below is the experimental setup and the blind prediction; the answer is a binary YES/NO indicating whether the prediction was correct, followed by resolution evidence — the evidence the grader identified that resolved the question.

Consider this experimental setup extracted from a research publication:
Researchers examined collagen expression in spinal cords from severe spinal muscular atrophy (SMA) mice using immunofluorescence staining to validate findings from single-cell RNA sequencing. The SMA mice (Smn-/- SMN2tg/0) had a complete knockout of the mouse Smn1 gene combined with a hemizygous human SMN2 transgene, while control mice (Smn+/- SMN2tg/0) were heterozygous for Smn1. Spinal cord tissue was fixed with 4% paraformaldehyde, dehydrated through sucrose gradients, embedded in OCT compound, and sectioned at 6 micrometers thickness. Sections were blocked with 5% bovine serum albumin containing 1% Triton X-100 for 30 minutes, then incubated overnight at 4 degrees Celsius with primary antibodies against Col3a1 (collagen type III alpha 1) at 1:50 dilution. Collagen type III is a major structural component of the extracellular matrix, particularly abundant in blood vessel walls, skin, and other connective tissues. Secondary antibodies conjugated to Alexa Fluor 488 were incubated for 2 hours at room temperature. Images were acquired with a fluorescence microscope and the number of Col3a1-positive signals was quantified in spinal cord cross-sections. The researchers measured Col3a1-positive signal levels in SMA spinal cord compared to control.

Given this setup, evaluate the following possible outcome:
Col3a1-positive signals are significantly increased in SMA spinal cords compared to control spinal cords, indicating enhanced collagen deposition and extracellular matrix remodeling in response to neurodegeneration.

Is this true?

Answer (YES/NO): NO